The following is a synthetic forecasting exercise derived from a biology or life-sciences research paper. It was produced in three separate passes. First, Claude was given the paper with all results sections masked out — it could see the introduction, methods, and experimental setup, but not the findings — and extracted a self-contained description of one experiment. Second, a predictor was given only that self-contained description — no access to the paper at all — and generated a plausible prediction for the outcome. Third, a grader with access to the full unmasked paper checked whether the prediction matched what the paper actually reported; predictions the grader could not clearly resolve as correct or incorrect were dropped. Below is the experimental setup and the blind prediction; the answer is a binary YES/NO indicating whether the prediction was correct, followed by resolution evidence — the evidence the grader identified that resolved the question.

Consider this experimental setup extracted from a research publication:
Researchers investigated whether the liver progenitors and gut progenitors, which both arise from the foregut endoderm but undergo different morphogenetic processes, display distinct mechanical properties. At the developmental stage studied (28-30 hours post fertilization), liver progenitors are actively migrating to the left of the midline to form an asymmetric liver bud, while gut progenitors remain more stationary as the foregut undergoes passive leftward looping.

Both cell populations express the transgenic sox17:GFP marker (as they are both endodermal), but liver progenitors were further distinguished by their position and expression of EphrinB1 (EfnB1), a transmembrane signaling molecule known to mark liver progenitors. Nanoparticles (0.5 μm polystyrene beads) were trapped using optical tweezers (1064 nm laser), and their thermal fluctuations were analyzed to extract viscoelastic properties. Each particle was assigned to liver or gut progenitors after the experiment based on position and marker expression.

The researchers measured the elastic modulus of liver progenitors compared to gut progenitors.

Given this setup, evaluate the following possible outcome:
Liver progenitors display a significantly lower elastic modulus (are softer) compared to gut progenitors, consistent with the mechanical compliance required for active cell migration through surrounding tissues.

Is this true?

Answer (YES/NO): YES